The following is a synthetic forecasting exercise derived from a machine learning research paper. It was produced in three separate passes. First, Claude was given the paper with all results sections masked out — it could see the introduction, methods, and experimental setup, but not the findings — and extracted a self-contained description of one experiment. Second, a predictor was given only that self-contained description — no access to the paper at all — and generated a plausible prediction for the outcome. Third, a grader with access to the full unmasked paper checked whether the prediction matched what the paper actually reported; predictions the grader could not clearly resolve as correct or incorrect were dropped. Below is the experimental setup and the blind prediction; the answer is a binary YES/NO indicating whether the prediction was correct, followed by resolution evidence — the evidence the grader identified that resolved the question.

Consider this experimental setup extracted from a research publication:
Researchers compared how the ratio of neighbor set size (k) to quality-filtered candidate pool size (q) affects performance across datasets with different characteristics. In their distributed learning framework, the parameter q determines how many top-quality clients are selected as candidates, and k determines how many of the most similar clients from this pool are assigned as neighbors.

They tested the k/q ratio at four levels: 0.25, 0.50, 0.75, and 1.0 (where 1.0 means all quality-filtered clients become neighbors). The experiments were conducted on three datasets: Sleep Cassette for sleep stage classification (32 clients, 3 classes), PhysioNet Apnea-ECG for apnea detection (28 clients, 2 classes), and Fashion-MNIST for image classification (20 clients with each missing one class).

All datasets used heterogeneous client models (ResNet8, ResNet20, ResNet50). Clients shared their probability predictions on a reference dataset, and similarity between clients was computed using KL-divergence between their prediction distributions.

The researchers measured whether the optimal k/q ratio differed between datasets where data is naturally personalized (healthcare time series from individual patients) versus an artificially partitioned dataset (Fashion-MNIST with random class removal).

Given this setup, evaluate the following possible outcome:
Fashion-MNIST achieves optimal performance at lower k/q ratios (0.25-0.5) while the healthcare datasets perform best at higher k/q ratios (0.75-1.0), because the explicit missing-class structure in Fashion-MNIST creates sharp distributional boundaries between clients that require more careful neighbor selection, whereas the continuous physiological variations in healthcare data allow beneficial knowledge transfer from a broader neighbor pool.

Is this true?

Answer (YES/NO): NO